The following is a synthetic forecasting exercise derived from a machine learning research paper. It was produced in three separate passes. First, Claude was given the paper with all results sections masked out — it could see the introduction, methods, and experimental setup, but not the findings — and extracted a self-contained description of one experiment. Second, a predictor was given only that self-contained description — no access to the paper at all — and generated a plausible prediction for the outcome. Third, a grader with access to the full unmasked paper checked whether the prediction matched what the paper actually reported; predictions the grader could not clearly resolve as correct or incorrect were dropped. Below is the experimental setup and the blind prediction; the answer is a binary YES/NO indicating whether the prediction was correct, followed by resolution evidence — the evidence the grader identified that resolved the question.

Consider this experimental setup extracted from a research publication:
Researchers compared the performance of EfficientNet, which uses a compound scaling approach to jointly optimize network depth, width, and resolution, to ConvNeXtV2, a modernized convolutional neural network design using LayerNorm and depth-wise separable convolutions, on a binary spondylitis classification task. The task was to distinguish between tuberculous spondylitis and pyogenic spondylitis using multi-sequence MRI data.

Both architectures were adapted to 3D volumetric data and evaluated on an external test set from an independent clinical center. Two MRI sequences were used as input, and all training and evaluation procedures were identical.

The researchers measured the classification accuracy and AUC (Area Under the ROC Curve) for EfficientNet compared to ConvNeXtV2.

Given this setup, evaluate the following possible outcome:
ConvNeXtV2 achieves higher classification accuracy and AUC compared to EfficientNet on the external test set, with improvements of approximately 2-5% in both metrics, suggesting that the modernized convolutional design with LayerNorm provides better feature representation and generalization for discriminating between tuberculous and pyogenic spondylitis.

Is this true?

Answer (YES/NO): NO